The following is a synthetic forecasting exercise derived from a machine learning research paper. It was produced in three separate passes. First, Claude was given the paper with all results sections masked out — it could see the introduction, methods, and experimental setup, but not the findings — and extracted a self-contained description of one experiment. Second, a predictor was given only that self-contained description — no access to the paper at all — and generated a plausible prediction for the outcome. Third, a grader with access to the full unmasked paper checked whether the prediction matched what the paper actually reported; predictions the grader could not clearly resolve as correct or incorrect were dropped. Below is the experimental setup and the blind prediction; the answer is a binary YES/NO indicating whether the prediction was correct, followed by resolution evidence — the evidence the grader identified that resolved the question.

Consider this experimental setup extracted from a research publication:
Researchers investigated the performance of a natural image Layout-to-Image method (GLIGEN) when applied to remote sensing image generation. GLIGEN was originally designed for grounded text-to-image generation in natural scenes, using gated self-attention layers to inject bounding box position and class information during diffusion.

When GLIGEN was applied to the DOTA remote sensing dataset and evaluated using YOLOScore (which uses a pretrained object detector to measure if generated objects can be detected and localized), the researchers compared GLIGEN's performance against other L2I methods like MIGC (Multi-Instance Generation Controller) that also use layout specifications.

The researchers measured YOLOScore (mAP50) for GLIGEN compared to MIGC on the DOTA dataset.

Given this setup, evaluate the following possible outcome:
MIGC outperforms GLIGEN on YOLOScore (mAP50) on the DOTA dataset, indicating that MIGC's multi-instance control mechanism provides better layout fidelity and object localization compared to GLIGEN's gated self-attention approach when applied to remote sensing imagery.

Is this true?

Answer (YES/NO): YES